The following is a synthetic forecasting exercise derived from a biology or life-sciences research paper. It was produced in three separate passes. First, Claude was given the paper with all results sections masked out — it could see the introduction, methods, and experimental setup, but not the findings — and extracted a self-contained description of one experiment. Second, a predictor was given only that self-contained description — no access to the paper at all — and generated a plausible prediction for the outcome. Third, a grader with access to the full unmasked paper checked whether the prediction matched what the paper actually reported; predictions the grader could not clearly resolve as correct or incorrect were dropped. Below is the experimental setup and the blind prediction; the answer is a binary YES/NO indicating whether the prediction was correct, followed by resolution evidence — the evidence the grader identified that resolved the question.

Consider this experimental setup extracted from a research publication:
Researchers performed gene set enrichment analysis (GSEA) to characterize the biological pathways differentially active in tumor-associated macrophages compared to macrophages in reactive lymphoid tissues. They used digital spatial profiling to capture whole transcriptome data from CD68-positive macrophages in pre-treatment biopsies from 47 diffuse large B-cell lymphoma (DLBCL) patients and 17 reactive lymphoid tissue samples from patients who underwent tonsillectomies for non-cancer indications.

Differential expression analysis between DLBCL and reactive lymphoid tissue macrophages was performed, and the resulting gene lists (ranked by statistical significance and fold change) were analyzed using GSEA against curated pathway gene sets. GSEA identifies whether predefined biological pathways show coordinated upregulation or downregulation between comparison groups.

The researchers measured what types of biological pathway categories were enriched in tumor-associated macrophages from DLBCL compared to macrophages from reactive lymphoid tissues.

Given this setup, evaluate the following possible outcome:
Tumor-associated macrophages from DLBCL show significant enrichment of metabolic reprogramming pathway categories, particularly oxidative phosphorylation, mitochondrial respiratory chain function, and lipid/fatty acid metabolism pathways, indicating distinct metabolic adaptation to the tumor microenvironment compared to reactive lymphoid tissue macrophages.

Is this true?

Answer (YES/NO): NO